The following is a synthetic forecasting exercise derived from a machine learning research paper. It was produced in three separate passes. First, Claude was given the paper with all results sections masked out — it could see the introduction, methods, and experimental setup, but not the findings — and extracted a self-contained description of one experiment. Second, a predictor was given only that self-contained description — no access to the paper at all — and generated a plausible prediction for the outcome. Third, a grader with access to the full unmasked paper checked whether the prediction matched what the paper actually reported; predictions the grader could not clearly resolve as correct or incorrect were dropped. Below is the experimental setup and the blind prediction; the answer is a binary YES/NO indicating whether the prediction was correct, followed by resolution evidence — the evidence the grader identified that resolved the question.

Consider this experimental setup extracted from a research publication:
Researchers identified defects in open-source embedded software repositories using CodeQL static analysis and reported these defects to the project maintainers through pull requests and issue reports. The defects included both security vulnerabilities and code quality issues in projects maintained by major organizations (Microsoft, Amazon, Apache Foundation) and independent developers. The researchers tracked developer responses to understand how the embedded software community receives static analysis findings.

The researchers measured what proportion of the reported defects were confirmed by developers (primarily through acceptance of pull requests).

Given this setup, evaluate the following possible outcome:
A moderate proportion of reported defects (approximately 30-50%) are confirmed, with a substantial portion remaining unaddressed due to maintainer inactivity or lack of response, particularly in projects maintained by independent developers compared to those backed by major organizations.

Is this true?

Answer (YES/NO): NO